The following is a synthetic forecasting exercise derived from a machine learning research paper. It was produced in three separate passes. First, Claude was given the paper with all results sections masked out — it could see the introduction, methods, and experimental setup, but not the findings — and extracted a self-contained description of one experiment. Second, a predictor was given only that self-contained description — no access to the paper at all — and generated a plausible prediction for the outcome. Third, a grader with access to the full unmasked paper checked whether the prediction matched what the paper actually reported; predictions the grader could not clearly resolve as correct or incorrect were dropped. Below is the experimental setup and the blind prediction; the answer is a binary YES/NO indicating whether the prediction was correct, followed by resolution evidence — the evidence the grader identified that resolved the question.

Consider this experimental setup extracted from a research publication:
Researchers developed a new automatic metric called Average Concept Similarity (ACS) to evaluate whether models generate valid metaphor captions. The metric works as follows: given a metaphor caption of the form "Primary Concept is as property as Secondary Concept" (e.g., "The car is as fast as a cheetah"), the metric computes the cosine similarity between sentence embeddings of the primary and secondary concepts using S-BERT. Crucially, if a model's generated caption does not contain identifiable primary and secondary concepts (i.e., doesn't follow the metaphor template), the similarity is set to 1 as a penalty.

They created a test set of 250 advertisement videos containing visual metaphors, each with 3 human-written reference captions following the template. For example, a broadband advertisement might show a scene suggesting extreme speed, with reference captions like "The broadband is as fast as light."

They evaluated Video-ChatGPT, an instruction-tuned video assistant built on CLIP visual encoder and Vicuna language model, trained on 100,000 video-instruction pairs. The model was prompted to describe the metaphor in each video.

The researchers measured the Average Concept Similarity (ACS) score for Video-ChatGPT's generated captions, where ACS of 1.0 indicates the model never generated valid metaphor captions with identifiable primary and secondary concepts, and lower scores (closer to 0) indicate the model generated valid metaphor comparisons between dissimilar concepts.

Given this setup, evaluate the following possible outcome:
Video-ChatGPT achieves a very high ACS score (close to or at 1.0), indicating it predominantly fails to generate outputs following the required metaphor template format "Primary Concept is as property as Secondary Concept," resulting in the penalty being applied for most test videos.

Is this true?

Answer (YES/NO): YES